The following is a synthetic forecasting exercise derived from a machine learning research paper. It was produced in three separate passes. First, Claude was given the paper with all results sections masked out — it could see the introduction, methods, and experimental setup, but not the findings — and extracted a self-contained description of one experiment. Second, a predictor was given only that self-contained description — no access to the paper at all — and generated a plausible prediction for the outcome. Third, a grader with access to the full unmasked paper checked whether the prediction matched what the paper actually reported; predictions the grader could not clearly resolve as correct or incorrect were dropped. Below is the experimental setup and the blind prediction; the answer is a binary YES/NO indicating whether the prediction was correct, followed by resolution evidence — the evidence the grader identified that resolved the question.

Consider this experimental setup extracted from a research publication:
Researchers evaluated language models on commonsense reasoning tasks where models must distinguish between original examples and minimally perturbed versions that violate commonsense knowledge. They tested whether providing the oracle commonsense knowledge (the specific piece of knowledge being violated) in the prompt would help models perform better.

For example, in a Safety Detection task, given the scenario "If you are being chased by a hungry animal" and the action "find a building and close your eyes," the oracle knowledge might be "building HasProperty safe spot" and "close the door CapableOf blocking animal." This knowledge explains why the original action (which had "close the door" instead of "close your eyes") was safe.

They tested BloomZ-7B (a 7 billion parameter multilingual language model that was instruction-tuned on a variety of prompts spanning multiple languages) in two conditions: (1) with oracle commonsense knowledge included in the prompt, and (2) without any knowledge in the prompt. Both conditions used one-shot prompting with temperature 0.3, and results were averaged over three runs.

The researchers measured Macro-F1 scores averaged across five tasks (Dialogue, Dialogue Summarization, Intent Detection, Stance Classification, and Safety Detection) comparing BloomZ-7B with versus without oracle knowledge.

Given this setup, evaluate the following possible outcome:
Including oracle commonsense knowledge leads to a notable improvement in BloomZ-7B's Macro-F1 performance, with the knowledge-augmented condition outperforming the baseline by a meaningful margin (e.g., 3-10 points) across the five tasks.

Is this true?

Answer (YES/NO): NO